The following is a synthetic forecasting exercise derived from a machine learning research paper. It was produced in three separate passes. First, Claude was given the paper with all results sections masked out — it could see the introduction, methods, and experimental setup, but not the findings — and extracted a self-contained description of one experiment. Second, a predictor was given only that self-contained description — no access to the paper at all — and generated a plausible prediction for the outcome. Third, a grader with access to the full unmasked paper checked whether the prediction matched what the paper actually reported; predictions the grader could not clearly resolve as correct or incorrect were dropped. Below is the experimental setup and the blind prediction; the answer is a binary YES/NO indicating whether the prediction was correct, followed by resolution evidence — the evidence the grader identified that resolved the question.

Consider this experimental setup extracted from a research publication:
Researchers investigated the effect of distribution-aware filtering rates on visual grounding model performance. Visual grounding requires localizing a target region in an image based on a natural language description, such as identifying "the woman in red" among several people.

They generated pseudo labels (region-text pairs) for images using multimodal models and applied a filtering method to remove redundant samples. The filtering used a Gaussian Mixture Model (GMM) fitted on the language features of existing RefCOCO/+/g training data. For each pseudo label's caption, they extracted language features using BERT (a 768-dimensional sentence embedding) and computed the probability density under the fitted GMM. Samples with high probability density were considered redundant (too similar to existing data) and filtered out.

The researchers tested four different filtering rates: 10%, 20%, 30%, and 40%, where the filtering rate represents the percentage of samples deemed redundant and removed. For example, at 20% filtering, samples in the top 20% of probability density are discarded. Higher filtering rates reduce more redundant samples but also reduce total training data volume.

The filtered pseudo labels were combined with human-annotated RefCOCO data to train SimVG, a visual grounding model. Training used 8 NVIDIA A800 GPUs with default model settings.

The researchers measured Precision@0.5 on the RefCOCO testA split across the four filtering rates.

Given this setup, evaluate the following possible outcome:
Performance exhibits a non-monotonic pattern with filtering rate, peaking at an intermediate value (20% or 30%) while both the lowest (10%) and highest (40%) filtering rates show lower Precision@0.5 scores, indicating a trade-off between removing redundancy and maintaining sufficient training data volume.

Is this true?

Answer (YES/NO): YES